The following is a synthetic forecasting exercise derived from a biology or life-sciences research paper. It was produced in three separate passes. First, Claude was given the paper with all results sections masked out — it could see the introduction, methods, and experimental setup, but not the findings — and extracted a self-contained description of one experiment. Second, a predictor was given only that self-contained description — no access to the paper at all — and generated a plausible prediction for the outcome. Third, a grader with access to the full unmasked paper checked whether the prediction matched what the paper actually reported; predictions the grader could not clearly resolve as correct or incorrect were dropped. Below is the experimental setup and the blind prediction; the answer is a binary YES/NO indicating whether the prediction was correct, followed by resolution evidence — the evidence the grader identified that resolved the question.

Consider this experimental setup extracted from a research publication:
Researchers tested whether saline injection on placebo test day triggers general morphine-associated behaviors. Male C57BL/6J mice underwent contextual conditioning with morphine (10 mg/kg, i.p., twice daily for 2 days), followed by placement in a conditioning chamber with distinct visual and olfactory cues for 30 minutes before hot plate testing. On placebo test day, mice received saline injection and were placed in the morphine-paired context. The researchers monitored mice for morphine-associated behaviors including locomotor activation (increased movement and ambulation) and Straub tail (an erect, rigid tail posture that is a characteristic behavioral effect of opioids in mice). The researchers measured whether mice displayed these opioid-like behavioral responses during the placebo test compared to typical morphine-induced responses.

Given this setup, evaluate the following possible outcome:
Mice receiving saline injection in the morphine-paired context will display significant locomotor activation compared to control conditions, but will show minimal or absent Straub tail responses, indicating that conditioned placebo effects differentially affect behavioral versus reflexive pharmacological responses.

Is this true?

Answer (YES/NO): NO